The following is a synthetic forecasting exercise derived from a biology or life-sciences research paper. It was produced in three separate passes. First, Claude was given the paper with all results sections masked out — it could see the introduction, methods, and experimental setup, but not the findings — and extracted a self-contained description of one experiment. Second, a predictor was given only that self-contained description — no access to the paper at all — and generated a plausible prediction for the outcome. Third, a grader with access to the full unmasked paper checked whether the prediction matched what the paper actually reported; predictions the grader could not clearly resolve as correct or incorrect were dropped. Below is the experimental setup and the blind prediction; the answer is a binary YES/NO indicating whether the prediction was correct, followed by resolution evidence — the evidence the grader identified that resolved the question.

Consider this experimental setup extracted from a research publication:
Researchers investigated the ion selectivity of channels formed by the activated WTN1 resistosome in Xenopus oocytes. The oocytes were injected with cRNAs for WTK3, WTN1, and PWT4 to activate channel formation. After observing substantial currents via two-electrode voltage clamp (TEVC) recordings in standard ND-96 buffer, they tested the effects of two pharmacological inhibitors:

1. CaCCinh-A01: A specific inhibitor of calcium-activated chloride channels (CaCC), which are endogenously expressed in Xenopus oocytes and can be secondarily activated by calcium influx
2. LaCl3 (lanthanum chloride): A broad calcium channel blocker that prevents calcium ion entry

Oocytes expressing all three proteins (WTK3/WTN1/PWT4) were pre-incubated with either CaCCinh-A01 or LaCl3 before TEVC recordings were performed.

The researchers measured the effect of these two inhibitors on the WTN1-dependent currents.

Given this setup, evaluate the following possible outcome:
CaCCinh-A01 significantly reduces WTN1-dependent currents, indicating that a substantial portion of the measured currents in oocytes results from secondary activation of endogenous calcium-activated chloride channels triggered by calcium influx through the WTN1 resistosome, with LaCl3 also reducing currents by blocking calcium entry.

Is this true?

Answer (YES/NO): NO